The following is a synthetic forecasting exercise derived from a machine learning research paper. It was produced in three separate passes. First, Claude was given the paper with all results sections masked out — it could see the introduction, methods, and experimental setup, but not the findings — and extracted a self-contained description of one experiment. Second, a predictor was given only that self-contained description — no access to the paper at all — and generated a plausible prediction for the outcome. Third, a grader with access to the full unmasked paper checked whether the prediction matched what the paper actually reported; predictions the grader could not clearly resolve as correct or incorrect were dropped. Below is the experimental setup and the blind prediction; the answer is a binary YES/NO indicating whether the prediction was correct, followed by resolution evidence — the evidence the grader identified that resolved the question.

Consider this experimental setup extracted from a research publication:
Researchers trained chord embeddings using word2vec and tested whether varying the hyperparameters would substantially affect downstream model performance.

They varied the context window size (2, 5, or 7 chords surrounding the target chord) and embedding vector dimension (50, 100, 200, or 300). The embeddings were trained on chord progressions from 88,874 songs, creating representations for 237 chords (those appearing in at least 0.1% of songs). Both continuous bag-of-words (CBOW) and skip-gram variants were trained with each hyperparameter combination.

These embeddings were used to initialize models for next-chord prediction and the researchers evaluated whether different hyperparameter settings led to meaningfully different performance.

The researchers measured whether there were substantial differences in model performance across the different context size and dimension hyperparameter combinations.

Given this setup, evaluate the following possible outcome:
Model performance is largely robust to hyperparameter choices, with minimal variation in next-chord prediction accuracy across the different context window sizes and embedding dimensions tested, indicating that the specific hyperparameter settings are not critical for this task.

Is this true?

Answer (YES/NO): YES